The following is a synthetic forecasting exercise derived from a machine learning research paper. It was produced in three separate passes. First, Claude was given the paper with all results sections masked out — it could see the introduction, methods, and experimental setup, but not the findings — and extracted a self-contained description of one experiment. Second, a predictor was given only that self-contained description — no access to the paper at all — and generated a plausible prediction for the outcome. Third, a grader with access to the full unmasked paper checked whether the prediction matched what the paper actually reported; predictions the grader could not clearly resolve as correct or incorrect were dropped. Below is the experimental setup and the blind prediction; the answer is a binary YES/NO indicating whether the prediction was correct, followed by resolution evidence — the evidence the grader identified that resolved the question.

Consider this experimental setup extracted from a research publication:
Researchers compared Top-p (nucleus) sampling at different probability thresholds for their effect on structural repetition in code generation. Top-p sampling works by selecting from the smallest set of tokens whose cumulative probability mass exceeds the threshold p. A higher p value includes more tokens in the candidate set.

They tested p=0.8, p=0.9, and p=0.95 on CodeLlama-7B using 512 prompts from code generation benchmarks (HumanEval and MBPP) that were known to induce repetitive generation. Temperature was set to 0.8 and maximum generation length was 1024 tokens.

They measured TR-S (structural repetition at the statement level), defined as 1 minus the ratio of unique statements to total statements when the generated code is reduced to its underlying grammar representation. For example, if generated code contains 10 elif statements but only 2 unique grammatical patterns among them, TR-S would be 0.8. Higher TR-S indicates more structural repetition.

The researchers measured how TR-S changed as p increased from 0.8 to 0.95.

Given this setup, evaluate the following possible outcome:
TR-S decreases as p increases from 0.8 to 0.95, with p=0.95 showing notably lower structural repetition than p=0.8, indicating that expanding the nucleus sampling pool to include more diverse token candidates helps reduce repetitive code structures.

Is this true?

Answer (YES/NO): NO